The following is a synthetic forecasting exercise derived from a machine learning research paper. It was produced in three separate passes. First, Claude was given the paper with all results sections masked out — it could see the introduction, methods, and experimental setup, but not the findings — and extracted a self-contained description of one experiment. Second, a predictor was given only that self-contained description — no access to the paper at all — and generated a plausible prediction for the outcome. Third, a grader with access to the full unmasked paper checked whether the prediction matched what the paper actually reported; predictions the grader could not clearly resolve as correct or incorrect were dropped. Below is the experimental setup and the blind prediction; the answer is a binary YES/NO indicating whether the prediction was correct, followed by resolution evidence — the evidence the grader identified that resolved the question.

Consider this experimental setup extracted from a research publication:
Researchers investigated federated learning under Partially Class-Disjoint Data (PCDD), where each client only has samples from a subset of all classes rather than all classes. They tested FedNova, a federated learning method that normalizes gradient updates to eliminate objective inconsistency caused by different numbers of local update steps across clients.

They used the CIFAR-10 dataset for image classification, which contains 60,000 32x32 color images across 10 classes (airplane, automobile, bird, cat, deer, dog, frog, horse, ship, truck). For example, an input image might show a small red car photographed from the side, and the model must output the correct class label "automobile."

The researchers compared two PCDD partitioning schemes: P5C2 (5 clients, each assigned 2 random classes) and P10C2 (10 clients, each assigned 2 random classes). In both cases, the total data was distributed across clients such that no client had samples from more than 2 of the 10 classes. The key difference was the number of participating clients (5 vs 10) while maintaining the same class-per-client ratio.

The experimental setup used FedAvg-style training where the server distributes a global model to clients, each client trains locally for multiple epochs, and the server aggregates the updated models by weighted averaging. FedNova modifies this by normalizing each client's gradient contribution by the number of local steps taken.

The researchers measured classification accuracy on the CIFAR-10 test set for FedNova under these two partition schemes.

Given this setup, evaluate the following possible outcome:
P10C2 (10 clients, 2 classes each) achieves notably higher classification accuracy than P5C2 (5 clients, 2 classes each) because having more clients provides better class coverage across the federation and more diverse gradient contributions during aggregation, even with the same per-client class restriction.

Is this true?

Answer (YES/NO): NO